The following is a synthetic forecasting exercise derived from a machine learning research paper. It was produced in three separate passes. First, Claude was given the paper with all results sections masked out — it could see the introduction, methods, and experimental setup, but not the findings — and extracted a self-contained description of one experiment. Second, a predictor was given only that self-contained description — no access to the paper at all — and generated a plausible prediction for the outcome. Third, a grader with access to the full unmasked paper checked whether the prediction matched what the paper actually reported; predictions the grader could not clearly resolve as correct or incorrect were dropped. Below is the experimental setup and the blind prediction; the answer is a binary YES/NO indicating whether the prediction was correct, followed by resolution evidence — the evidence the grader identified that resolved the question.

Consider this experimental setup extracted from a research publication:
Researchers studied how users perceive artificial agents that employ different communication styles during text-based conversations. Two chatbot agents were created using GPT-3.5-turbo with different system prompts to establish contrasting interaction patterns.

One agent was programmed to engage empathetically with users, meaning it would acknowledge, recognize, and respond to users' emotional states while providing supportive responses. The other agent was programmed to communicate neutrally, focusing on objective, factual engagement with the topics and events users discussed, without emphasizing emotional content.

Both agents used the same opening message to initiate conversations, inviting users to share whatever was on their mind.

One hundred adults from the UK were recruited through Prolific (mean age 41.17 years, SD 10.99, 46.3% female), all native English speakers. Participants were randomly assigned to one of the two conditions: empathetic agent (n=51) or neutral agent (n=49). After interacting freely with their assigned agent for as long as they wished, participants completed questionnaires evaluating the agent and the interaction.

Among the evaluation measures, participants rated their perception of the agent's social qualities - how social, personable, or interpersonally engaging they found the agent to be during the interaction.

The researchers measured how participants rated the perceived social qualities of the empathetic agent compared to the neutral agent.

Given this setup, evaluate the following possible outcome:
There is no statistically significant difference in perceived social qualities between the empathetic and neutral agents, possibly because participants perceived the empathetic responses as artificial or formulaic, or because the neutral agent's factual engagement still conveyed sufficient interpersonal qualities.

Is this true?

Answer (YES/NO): NO